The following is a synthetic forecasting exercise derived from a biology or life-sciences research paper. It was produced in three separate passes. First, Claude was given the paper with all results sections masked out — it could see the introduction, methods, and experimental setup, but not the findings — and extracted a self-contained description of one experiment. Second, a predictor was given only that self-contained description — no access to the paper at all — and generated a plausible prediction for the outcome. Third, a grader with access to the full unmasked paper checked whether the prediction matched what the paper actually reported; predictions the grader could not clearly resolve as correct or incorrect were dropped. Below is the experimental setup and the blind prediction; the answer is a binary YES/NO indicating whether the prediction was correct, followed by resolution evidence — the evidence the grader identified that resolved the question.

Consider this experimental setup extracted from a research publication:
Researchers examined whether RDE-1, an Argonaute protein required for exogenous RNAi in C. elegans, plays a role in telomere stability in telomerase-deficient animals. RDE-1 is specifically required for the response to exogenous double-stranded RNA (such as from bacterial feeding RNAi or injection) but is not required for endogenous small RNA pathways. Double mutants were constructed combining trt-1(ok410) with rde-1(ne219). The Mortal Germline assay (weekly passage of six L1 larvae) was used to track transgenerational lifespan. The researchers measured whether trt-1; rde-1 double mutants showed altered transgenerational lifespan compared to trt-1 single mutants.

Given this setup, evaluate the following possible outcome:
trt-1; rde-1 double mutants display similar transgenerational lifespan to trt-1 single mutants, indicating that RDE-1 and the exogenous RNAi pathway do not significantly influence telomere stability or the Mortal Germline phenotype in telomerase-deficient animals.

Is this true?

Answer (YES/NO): NO